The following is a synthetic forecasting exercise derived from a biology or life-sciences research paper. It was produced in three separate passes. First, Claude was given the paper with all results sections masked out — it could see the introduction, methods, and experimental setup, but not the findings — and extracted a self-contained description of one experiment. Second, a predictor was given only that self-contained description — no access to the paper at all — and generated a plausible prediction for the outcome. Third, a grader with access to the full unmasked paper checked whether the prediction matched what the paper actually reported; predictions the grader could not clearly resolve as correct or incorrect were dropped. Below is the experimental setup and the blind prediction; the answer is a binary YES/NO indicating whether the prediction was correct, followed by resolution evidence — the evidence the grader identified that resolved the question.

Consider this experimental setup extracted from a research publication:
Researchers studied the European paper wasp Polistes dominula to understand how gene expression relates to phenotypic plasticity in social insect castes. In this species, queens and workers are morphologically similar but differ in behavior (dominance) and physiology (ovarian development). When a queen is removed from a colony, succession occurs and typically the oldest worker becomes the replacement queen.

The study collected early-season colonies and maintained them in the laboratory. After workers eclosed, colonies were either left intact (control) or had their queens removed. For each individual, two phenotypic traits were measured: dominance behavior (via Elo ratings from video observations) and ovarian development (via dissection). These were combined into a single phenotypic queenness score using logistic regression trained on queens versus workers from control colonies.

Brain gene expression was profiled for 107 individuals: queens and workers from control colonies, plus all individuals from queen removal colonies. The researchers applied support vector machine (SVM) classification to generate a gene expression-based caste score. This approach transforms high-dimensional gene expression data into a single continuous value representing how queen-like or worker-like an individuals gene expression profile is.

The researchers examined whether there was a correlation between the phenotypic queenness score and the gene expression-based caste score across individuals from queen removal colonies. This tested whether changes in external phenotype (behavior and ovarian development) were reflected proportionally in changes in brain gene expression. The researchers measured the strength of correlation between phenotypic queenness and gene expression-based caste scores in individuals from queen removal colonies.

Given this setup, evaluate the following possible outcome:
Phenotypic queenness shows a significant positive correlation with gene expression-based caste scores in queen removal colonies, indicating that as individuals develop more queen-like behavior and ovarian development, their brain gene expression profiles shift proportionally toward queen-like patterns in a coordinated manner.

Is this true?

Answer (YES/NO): NO